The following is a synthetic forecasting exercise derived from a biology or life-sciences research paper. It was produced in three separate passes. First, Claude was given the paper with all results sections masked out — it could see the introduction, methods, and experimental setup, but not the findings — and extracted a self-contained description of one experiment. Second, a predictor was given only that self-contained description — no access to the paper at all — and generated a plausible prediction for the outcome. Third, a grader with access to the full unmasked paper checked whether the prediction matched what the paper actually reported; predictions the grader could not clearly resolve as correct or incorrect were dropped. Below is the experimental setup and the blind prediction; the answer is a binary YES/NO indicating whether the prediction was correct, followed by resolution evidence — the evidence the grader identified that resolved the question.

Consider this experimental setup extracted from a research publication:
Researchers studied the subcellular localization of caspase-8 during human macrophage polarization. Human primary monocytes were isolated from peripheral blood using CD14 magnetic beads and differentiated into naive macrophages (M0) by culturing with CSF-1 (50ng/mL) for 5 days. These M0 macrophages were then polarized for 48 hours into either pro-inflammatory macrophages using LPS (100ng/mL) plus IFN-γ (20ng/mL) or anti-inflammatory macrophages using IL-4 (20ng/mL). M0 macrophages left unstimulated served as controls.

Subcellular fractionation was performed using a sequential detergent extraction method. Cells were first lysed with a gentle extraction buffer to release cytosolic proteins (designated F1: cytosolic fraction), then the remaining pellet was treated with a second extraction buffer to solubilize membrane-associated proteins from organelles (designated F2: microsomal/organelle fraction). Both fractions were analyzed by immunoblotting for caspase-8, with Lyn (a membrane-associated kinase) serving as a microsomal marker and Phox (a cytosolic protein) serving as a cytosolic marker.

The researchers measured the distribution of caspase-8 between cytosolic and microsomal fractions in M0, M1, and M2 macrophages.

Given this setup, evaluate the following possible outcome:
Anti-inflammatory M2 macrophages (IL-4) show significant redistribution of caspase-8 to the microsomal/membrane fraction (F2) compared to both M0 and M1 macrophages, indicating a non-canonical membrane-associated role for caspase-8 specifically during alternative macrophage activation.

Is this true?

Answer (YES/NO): NO